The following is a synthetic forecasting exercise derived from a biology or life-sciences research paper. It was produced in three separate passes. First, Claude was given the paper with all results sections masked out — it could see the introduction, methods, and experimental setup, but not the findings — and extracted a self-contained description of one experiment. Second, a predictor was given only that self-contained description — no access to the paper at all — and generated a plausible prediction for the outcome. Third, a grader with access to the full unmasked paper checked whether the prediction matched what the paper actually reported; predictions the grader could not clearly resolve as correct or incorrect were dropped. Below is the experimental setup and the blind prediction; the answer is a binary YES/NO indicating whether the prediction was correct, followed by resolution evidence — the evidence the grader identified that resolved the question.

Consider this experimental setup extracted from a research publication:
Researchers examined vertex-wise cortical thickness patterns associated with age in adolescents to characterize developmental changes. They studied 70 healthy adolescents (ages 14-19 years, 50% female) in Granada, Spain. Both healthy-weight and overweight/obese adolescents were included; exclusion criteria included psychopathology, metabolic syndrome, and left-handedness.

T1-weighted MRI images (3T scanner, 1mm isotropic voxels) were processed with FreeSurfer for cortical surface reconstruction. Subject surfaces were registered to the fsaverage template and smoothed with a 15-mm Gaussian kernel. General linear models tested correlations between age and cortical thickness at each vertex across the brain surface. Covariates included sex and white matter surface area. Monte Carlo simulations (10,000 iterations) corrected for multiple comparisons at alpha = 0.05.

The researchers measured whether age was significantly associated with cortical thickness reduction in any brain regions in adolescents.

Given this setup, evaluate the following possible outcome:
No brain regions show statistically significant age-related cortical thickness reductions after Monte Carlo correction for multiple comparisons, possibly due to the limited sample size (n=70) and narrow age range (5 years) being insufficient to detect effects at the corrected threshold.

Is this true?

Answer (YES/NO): YES